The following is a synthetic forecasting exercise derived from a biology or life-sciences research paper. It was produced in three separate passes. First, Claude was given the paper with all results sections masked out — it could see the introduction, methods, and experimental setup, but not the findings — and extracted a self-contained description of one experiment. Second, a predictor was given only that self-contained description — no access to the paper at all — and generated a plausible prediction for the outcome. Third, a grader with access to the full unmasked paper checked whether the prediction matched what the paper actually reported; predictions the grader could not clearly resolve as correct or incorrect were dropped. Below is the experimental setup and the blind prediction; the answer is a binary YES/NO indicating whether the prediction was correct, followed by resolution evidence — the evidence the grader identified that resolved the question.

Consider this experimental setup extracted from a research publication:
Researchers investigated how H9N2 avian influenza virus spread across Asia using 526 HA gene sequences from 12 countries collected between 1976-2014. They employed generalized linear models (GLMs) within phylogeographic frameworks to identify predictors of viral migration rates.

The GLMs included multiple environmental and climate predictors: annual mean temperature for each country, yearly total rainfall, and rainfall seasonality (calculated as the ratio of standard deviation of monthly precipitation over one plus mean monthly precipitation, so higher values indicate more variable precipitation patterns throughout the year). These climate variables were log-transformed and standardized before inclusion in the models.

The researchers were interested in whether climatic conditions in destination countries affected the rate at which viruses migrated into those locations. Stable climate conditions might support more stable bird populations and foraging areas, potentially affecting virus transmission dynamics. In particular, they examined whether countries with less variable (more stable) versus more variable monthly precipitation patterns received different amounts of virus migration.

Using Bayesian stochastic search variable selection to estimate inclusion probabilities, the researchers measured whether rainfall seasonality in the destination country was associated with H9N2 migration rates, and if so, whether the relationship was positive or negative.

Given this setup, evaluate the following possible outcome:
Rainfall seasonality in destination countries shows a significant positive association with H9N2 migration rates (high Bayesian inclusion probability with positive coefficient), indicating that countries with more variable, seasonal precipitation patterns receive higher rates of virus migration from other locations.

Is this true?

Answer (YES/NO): NO